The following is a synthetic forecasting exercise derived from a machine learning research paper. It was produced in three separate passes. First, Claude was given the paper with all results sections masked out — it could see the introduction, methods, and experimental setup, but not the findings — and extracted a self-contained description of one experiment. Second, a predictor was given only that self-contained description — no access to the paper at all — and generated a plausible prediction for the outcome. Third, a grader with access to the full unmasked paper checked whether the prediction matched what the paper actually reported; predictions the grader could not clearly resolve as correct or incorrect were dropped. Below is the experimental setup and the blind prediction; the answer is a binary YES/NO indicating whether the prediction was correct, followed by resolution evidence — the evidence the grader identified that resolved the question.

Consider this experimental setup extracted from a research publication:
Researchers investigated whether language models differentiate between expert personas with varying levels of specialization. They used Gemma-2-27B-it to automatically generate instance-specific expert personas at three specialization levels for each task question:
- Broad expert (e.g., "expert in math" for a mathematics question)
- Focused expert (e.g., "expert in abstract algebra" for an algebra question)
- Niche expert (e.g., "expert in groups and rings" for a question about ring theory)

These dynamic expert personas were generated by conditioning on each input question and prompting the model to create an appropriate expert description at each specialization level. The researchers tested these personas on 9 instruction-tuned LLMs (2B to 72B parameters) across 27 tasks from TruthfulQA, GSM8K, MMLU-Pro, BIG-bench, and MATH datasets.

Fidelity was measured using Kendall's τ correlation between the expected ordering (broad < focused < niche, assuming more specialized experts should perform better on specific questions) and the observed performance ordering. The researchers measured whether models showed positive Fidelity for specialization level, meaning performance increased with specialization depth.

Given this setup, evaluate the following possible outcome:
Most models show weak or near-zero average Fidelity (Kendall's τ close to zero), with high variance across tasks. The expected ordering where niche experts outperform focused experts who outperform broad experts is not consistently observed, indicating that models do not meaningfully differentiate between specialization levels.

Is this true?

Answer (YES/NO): NO